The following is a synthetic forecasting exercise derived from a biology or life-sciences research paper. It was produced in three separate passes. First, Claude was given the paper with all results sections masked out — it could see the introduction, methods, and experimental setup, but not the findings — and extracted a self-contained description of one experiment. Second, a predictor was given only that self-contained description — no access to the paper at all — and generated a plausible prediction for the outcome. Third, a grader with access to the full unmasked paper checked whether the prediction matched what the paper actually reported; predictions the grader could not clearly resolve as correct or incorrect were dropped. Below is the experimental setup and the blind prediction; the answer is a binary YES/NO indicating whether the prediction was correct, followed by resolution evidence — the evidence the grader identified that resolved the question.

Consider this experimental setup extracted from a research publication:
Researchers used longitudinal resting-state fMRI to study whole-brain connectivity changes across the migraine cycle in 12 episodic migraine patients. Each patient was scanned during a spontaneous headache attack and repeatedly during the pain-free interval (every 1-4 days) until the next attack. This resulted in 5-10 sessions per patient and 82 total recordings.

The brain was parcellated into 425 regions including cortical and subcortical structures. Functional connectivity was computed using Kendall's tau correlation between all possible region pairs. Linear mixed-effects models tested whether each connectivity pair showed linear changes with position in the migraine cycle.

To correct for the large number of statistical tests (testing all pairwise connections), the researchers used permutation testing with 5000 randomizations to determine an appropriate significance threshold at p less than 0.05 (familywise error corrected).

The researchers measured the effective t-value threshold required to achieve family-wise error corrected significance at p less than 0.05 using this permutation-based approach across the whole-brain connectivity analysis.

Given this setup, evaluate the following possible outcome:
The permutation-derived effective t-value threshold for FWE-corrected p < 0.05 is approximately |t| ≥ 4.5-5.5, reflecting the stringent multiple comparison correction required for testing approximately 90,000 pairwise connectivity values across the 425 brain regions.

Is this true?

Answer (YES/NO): YES